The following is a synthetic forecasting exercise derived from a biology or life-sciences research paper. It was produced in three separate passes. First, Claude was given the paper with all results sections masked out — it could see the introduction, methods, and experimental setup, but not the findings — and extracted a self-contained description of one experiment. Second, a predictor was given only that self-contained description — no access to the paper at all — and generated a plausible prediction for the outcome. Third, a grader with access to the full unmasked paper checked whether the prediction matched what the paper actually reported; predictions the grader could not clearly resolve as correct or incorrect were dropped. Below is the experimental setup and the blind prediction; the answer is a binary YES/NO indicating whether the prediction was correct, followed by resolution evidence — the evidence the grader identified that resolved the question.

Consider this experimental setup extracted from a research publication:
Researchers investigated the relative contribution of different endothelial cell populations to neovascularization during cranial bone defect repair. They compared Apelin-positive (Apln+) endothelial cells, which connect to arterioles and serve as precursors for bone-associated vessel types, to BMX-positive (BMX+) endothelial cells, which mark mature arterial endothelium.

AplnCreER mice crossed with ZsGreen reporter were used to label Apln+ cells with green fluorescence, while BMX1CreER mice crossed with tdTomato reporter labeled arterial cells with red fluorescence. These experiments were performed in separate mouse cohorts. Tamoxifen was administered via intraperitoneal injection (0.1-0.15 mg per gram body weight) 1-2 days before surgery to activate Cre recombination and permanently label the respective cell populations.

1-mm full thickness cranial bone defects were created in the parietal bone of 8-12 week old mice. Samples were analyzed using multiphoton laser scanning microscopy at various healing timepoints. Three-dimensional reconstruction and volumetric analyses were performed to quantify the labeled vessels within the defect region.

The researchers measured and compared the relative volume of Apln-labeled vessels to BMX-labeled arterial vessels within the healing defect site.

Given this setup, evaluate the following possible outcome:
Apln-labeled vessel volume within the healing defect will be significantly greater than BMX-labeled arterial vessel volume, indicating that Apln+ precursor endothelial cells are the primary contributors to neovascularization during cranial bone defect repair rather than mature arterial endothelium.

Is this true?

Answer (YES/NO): YES